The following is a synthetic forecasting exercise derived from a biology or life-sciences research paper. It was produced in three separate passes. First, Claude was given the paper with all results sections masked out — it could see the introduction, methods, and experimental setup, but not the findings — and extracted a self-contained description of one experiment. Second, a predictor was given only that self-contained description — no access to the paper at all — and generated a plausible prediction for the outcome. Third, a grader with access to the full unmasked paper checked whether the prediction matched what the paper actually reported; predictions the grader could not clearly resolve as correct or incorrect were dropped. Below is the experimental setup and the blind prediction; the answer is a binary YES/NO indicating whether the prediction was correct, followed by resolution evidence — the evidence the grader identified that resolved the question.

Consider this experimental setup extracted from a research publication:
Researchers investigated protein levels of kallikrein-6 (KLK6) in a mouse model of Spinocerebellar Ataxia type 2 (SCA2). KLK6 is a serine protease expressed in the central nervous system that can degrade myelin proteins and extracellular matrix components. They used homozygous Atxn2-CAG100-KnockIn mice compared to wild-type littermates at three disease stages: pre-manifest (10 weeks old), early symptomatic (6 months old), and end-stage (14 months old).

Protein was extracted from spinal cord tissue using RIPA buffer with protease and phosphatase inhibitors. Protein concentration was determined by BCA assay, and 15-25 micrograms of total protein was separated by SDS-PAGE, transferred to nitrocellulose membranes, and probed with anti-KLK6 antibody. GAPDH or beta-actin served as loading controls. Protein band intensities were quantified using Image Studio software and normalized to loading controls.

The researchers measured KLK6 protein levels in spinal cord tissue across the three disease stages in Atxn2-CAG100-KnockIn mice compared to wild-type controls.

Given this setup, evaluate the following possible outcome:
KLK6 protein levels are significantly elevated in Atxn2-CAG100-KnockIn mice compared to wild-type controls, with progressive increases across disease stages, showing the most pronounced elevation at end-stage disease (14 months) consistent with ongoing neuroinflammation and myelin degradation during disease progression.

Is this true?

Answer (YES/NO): NO